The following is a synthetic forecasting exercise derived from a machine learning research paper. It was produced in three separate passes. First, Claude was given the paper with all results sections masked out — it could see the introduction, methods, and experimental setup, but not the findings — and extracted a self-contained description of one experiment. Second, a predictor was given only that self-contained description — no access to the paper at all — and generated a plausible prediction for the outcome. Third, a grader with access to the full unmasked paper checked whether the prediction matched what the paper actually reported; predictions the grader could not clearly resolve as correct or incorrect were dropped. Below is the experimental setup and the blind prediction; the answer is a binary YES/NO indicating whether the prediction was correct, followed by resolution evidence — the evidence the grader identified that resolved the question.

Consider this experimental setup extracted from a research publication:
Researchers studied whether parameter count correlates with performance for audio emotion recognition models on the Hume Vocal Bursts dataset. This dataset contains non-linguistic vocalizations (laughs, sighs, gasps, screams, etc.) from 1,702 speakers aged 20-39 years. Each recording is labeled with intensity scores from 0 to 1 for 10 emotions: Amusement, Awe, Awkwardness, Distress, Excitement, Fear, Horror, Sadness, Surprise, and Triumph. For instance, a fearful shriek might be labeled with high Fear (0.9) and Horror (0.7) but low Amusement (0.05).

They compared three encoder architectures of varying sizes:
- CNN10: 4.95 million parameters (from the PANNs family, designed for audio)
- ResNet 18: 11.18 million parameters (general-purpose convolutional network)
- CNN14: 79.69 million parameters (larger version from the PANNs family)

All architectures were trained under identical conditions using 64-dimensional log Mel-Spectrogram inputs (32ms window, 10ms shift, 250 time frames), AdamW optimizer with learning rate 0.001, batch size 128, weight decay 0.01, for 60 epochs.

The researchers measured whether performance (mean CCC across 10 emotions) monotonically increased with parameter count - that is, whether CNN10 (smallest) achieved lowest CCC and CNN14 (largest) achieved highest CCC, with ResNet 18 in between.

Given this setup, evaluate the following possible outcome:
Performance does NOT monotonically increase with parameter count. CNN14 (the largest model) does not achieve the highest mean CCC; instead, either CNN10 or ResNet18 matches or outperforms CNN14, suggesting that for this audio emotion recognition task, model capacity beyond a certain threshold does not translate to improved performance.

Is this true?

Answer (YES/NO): YES